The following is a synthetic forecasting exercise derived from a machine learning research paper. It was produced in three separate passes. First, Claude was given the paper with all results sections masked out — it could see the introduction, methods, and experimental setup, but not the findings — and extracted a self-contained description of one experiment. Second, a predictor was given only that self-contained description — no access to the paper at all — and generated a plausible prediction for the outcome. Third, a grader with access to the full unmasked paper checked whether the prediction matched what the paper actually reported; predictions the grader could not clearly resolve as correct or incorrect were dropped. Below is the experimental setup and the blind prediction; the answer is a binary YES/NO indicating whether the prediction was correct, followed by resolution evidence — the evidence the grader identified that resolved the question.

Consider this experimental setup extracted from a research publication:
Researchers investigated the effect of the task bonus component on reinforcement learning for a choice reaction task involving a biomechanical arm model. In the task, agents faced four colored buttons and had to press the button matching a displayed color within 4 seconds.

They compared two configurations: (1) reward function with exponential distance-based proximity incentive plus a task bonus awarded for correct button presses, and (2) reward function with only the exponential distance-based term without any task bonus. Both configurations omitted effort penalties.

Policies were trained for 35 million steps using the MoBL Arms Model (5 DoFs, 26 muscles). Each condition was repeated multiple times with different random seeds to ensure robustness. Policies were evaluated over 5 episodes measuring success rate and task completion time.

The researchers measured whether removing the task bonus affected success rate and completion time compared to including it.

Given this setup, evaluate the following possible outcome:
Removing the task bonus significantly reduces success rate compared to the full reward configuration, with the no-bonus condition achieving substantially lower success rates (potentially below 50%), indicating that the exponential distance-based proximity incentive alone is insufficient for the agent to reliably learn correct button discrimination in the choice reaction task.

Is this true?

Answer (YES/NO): NO